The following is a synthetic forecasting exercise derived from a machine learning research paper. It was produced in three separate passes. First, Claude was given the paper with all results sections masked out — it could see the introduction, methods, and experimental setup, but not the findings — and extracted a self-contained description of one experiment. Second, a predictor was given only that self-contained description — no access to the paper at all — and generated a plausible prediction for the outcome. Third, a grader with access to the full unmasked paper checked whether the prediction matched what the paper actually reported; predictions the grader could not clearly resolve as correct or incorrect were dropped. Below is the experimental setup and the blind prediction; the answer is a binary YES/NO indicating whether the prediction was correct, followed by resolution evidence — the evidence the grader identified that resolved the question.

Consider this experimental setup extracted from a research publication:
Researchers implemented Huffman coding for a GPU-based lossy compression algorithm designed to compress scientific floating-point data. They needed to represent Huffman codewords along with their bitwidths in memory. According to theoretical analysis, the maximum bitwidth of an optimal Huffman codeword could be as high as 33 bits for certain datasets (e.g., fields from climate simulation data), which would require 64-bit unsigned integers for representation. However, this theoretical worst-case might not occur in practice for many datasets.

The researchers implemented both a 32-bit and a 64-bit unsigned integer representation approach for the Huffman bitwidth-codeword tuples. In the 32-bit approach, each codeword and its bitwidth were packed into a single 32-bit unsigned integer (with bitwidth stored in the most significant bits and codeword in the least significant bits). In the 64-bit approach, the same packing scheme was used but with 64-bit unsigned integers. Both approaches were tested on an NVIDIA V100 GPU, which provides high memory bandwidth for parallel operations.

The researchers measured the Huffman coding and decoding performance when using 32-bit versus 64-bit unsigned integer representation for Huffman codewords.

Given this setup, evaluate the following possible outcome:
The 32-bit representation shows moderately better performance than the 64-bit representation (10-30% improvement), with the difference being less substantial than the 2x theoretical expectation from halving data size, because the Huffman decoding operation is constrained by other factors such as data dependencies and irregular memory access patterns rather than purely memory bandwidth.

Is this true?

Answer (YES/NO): NO